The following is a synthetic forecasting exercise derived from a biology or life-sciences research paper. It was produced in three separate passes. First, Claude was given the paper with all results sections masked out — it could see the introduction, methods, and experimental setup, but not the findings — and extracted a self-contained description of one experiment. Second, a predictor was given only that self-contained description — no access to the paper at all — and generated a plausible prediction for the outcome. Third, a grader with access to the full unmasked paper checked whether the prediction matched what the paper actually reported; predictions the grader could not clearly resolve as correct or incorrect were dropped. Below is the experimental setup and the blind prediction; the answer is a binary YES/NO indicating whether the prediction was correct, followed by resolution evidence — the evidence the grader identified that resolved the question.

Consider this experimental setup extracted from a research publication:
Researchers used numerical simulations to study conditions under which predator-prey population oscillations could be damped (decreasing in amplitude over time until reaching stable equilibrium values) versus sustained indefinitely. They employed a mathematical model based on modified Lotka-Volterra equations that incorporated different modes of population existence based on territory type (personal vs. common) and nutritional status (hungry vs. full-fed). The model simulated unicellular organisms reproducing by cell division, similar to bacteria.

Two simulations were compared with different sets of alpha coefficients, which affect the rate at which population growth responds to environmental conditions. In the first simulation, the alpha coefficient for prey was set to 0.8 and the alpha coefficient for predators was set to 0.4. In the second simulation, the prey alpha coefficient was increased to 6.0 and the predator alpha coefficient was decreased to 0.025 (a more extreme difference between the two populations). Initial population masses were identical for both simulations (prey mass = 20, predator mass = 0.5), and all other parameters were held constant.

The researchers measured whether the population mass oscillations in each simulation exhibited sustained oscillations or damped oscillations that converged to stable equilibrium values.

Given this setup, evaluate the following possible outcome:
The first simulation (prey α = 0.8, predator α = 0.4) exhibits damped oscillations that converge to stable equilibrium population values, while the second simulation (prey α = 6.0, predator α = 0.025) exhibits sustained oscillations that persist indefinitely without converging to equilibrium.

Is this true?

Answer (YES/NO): NO